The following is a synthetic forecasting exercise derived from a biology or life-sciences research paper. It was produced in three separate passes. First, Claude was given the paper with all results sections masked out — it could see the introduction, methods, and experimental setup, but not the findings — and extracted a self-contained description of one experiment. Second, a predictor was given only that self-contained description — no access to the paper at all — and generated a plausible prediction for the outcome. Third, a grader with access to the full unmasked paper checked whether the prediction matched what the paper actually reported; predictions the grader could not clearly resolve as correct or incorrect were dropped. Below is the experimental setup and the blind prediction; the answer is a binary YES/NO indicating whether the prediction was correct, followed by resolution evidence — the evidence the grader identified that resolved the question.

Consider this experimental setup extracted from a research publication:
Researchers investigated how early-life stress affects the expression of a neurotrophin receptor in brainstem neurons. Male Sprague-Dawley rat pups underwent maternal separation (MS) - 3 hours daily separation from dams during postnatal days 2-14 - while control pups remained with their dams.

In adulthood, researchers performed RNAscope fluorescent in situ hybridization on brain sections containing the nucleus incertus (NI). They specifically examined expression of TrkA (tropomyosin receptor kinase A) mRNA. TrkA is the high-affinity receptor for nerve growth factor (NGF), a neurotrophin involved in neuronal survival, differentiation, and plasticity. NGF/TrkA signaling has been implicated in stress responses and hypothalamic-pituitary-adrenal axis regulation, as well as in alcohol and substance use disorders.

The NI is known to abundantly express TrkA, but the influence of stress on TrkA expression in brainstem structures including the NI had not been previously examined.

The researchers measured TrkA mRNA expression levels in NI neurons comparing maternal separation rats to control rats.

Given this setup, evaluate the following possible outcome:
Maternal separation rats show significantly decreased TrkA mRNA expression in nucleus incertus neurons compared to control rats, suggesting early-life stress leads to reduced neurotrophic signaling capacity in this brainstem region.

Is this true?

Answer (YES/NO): NO